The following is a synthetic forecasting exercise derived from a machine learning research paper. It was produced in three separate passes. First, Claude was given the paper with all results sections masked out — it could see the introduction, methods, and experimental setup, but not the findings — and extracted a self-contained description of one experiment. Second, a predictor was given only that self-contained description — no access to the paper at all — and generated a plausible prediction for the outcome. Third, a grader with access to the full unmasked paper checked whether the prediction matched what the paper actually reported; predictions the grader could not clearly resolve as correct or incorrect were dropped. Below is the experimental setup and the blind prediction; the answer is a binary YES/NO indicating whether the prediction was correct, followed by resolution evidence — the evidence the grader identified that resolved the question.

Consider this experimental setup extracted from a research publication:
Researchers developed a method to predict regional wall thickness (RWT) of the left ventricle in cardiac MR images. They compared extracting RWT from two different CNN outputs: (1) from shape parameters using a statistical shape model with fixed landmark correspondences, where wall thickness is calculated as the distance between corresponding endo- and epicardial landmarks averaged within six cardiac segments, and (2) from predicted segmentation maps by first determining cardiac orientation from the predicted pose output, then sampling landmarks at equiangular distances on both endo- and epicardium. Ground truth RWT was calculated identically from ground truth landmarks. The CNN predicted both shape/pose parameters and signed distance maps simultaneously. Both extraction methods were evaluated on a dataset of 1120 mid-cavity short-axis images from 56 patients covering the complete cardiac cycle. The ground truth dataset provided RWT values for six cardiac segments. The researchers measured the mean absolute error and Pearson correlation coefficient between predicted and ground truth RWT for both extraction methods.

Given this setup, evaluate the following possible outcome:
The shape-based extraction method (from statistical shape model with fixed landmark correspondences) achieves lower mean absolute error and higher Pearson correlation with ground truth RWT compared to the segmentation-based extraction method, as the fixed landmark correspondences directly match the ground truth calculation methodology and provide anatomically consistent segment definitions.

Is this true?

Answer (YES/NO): NO